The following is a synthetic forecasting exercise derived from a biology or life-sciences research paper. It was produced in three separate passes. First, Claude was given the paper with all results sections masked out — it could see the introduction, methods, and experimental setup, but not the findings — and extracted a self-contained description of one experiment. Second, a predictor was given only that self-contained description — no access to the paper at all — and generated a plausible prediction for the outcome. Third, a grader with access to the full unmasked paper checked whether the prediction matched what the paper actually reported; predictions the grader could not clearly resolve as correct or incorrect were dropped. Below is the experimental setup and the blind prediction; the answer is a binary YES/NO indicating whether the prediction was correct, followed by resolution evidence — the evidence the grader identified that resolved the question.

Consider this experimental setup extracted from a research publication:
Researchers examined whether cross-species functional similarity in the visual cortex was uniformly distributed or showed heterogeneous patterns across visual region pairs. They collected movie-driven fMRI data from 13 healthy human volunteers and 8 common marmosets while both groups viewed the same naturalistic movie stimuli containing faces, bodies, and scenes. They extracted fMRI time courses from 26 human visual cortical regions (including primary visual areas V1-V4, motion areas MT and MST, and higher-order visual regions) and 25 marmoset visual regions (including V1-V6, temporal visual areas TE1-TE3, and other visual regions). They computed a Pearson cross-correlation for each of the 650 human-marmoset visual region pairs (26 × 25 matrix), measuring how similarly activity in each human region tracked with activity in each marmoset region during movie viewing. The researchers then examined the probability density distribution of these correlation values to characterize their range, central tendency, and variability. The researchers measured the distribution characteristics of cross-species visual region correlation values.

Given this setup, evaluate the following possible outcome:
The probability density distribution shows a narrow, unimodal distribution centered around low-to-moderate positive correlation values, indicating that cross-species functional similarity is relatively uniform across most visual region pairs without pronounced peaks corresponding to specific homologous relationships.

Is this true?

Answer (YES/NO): NO